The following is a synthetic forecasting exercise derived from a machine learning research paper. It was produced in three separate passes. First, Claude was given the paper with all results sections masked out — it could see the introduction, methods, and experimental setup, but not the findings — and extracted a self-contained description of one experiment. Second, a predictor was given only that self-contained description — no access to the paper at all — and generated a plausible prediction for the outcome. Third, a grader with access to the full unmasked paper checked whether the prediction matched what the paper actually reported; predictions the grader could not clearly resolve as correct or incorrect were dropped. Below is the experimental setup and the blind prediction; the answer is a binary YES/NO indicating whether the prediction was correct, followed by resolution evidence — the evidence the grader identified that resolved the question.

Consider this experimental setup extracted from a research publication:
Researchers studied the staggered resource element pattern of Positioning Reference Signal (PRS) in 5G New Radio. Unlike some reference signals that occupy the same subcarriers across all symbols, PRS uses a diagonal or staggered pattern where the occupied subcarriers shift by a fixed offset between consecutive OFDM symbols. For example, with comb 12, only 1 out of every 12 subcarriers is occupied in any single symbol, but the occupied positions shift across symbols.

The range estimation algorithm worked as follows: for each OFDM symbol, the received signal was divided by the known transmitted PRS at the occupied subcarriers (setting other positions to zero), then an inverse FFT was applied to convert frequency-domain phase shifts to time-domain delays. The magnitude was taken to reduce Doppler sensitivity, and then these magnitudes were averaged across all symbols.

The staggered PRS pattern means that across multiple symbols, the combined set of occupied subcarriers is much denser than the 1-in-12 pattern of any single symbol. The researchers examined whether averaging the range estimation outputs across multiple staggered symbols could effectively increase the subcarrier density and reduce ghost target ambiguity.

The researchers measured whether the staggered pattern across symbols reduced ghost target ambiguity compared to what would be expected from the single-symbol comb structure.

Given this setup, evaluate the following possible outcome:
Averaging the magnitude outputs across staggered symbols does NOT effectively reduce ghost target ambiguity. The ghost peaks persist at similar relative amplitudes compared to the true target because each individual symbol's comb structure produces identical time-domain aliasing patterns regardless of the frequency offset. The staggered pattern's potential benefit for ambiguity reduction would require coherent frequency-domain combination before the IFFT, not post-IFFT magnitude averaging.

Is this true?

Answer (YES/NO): YES